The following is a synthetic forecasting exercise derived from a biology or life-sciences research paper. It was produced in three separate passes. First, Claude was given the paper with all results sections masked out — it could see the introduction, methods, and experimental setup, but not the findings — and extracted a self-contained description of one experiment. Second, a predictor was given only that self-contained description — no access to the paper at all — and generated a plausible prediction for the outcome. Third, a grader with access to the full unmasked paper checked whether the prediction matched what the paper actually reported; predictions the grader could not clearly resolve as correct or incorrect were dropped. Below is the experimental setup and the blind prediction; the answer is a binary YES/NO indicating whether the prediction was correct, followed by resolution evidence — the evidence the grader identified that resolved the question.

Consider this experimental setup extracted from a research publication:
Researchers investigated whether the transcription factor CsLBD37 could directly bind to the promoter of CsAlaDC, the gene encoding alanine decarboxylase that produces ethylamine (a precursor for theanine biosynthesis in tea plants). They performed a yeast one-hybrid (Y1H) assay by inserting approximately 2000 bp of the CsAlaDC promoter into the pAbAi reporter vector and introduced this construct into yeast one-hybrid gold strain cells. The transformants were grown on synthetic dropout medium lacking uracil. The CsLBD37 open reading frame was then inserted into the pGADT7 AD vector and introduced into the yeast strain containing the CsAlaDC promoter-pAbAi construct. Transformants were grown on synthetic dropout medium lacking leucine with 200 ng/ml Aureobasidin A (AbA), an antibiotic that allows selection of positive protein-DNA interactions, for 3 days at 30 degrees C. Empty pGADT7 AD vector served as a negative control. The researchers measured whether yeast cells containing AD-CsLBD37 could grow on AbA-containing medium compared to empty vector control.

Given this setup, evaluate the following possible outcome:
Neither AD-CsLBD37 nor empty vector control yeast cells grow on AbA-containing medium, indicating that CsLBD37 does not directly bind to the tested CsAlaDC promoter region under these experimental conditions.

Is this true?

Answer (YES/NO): NO